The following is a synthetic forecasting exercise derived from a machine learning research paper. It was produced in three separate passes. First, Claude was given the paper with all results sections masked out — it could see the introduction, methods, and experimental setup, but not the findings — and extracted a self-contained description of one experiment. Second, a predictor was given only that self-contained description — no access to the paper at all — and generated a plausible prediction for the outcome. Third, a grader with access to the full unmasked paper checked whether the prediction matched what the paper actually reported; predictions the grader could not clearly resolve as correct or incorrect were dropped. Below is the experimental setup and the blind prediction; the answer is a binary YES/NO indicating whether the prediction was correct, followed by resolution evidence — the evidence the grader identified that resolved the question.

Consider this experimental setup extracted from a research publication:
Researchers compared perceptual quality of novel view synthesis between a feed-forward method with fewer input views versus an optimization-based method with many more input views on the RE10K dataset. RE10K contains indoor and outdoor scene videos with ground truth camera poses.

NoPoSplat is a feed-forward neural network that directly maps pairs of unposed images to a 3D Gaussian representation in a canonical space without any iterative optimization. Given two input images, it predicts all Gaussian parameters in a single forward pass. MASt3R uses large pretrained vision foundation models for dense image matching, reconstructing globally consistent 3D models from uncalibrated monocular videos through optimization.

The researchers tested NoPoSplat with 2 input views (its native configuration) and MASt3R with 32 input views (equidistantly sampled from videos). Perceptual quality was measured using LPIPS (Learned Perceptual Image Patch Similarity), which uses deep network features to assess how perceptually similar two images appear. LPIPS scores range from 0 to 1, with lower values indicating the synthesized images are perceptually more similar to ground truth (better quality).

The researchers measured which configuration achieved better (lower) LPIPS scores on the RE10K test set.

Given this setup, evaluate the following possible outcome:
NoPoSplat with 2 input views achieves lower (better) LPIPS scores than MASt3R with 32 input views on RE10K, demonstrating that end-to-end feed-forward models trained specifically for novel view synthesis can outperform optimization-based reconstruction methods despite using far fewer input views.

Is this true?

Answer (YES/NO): NO